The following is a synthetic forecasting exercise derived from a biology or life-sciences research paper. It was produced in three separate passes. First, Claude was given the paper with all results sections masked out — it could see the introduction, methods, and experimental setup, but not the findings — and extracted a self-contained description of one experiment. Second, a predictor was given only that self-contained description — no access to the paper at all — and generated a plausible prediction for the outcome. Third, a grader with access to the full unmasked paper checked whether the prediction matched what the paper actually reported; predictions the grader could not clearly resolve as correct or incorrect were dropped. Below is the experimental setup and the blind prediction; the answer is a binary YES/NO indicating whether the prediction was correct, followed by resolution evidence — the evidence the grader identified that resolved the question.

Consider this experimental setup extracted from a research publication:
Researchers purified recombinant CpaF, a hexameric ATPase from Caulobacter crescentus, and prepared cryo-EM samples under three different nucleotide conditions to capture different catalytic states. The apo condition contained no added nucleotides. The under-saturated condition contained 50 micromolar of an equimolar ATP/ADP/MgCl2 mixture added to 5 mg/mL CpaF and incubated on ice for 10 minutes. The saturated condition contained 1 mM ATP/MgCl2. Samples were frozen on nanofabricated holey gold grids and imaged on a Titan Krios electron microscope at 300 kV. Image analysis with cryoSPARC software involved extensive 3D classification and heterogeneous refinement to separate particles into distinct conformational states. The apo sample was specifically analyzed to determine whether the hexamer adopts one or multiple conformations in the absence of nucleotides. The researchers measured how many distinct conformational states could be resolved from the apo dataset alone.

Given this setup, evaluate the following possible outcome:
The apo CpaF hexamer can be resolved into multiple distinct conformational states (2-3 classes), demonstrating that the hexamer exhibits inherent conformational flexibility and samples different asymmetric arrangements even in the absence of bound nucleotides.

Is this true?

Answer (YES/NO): YES